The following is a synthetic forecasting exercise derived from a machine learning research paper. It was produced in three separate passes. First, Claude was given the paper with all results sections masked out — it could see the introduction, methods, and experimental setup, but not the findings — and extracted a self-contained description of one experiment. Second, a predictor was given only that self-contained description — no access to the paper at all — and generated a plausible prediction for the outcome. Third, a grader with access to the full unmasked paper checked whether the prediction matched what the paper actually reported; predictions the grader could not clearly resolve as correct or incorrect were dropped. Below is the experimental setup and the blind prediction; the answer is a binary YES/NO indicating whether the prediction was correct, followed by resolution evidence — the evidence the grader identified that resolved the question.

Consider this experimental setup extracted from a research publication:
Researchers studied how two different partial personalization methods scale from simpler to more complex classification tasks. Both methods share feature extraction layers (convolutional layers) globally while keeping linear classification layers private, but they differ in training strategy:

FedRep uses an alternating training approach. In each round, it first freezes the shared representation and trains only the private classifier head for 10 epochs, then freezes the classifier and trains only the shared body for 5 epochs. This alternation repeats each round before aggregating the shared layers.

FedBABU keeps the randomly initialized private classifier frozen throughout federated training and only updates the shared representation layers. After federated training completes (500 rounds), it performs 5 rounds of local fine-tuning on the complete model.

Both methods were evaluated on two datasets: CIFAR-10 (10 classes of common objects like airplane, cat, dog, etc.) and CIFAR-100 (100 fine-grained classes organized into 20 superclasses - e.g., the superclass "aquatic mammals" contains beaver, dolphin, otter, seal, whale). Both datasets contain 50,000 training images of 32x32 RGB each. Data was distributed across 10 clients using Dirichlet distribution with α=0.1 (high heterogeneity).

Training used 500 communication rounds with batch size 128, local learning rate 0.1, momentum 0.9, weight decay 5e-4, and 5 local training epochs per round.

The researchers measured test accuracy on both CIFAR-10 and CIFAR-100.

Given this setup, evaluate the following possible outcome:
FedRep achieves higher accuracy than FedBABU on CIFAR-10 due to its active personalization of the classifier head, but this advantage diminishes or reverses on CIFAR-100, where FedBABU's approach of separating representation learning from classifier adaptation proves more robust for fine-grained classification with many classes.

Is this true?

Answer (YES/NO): YES